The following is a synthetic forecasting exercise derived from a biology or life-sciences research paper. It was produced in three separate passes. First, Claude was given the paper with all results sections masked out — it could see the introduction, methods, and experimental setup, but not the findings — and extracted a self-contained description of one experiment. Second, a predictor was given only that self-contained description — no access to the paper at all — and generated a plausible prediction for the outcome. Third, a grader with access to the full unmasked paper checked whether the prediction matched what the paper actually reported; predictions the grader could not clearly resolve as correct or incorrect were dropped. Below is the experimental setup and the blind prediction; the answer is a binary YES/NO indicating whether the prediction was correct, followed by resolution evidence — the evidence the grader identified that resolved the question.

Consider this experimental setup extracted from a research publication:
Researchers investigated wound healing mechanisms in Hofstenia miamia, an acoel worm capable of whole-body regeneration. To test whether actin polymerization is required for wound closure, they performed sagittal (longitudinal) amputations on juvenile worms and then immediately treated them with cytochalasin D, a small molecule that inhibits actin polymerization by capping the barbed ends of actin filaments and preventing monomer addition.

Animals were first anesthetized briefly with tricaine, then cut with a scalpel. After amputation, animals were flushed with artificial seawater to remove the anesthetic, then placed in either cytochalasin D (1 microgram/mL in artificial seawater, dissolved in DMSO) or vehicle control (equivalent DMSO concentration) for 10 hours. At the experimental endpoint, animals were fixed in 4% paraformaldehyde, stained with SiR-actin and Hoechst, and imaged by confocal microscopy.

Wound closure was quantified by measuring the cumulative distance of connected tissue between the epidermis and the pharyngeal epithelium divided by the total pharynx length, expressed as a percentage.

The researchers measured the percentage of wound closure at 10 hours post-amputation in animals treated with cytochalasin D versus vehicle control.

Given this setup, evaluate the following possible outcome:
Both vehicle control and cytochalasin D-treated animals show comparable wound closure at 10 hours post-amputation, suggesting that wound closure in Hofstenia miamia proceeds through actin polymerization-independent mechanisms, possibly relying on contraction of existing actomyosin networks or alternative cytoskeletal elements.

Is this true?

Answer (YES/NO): NO